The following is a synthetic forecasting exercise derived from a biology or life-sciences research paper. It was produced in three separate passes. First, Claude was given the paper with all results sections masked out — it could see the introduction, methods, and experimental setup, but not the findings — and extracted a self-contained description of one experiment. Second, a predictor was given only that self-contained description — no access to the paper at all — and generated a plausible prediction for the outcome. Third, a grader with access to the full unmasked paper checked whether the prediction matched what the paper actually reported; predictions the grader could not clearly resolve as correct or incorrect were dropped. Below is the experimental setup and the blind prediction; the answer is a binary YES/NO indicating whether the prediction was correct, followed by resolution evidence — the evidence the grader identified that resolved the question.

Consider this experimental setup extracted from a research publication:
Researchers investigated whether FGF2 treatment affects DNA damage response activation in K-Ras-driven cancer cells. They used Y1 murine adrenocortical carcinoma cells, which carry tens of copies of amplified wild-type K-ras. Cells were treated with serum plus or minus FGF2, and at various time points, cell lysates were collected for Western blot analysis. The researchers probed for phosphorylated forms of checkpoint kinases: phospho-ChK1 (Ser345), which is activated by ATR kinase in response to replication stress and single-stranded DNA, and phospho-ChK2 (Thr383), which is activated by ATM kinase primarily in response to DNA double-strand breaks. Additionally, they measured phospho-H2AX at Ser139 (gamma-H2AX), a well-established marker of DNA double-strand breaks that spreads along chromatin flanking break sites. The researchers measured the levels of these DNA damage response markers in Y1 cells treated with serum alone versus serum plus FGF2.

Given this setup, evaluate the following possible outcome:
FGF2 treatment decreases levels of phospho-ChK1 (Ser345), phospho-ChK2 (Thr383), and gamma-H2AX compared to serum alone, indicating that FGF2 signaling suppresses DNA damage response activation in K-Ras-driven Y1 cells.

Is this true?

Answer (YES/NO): NO